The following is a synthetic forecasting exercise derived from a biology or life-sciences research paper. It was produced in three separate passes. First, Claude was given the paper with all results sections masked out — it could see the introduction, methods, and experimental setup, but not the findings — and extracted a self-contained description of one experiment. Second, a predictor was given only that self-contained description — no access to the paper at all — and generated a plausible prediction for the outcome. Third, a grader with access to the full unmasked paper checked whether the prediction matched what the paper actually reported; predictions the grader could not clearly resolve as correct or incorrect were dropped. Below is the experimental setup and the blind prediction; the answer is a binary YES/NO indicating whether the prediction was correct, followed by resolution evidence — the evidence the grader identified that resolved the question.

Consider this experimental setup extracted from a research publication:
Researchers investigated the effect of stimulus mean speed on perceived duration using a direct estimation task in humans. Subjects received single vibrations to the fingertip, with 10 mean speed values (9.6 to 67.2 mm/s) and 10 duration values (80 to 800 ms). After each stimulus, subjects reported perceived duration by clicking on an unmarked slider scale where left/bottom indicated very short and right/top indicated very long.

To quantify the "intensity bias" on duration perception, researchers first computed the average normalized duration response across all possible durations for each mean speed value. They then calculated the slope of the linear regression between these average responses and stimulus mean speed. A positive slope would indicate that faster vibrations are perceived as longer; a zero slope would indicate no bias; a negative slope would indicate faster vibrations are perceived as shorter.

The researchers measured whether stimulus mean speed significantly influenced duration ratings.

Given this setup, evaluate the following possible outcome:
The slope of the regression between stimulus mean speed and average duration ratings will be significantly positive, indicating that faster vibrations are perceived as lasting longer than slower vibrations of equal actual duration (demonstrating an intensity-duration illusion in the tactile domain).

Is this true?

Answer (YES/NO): YES